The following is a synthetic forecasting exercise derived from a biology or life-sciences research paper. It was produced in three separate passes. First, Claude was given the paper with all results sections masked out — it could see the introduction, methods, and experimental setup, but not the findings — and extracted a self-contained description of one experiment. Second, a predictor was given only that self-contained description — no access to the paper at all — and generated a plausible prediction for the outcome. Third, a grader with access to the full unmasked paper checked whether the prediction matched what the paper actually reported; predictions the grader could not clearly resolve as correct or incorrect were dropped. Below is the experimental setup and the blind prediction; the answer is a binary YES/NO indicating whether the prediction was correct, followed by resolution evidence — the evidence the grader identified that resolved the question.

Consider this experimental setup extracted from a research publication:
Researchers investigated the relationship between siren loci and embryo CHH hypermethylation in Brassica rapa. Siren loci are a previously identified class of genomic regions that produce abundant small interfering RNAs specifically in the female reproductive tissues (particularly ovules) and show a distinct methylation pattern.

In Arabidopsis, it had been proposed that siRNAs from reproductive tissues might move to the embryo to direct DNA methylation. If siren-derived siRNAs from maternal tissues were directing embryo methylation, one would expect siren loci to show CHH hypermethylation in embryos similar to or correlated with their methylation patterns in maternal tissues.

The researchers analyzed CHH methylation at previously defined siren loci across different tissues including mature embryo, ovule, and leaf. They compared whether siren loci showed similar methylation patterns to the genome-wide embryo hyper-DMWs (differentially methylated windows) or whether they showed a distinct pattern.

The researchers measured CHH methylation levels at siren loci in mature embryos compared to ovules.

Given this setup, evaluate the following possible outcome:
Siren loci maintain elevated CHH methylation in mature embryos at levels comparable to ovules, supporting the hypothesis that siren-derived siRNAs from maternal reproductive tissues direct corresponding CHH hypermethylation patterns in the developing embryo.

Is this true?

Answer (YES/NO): NO